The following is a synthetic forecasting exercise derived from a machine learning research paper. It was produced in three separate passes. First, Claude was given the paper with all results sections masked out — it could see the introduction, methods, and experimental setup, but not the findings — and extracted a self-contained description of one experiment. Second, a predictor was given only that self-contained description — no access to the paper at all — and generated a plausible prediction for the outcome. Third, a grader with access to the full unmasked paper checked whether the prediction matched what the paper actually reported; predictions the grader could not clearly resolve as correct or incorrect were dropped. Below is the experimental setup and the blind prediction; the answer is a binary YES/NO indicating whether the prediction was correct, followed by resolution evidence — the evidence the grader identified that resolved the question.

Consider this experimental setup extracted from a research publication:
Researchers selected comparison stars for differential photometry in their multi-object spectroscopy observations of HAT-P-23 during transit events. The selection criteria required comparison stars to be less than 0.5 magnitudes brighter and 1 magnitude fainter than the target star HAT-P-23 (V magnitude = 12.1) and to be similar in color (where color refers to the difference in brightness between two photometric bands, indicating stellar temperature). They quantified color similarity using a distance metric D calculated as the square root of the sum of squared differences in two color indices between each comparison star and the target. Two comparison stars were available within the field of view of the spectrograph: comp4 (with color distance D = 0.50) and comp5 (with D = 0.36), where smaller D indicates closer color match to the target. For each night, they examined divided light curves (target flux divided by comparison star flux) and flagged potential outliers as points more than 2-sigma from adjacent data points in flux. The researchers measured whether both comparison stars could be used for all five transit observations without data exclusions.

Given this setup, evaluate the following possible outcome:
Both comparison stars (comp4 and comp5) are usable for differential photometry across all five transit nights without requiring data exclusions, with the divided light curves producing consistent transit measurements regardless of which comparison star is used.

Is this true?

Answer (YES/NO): NO